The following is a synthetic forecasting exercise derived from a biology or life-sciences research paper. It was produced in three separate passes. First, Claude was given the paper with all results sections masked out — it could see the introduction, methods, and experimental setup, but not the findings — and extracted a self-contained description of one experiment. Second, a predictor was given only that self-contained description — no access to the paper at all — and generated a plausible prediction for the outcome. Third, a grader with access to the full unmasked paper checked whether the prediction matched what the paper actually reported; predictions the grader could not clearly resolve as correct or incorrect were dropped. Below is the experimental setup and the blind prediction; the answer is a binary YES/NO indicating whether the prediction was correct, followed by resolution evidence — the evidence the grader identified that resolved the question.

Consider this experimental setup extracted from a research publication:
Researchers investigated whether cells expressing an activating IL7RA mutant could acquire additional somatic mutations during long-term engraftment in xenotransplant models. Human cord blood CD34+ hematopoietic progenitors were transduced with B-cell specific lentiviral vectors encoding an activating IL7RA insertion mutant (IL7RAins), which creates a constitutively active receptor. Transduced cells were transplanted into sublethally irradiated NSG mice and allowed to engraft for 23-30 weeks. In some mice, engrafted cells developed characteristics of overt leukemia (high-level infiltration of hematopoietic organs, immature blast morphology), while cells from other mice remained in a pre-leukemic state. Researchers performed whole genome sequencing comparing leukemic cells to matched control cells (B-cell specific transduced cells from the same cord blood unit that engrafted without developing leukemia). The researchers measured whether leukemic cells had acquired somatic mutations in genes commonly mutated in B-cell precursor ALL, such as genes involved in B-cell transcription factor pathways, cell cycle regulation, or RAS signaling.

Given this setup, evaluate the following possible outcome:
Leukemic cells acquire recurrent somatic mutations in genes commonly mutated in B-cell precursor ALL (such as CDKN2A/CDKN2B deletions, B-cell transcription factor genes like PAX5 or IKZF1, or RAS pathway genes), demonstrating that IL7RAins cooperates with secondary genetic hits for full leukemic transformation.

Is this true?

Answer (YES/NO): YES